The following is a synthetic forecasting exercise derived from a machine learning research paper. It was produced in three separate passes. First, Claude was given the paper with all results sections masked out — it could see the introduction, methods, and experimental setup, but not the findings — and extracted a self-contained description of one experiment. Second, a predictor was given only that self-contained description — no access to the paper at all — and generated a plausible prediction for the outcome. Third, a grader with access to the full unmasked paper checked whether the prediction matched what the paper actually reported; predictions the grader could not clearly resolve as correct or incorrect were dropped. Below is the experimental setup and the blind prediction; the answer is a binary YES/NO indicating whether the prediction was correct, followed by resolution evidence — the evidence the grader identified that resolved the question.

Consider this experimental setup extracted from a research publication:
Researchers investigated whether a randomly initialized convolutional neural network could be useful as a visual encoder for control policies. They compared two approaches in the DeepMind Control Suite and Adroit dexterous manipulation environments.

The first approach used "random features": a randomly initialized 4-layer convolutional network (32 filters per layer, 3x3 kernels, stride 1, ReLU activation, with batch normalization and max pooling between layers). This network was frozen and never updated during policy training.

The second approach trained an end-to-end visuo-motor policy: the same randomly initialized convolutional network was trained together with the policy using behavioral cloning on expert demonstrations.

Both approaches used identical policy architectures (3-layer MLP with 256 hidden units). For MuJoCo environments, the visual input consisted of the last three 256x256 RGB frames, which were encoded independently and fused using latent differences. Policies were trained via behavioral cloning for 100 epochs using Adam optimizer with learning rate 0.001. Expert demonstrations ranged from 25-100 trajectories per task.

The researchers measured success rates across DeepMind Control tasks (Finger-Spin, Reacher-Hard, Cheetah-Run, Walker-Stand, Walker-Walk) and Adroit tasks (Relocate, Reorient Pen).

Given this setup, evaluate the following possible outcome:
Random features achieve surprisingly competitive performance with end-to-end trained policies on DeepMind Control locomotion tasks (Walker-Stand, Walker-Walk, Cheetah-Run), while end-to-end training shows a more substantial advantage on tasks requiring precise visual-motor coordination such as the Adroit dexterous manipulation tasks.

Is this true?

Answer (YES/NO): NO